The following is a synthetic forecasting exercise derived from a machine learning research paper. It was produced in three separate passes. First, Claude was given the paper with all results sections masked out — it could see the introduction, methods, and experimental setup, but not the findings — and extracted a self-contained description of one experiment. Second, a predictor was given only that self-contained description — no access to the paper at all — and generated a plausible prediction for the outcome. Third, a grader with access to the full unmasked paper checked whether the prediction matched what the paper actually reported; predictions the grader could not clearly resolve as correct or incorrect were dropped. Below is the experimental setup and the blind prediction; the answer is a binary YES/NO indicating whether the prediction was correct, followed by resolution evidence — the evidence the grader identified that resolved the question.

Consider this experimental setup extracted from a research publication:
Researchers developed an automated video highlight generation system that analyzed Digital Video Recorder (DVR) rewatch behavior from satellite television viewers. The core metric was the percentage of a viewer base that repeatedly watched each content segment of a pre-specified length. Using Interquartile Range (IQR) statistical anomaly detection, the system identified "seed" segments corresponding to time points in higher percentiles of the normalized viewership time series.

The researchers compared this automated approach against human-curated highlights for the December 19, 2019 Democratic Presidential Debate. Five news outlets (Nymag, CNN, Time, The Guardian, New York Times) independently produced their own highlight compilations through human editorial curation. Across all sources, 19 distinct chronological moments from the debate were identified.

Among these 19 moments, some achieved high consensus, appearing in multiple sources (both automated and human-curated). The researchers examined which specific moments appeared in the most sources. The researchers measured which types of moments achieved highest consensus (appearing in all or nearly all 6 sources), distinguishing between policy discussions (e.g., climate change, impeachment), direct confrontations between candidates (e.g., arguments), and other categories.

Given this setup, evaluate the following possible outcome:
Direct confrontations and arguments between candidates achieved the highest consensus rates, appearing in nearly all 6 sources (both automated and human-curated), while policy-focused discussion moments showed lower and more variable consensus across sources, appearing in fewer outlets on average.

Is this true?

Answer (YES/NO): YES